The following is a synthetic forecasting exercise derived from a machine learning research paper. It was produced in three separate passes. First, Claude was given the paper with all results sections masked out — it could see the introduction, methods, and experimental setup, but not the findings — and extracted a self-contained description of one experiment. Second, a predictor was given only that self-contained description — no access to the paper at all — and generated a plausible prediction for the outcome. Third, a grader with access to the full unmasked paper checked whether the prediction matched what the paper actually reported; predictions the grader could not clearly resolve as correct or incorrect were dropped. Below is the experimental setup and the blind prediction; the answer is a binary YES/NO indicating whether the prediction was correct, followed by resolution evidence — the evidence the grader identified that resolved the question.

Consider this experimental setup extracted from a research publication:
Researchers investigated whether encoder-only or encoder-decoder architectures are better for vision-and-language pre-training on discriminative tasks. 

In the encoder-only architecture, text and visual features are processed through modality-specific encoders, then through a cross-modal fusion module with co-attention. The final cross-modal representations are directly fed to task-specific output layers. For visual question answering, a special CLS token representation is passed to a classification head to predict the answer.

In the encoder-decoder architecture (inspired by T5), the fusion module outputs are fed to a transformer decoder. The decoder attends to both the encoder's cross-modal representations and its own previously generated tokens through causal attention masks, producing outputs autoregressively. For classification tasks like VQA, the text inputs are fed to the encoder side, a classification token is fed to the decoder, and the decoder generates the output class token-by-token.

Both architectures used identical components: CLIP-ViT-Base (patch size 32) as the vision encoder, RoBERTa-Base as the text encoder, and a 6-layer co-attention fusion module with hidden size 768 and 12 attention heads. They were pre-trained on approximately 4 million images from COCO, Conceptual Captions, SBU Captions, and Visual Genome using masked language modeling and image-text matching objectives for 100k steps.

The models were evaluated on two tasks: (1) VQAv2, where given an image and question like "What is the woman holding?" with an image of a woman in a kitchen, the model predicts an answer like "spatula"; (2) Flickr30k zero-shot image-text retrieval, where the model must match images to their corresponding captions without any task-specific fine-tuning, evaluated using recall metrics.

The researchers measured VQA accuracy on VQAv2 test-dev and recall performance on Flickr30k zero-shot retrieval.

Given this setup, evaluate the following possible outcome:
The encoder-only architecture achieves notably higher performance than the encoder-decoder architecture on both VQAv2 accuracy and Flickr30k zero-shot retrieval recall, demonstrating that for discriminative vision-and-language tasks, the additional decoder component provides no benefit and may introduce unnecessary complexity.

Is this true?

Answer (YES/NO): YES